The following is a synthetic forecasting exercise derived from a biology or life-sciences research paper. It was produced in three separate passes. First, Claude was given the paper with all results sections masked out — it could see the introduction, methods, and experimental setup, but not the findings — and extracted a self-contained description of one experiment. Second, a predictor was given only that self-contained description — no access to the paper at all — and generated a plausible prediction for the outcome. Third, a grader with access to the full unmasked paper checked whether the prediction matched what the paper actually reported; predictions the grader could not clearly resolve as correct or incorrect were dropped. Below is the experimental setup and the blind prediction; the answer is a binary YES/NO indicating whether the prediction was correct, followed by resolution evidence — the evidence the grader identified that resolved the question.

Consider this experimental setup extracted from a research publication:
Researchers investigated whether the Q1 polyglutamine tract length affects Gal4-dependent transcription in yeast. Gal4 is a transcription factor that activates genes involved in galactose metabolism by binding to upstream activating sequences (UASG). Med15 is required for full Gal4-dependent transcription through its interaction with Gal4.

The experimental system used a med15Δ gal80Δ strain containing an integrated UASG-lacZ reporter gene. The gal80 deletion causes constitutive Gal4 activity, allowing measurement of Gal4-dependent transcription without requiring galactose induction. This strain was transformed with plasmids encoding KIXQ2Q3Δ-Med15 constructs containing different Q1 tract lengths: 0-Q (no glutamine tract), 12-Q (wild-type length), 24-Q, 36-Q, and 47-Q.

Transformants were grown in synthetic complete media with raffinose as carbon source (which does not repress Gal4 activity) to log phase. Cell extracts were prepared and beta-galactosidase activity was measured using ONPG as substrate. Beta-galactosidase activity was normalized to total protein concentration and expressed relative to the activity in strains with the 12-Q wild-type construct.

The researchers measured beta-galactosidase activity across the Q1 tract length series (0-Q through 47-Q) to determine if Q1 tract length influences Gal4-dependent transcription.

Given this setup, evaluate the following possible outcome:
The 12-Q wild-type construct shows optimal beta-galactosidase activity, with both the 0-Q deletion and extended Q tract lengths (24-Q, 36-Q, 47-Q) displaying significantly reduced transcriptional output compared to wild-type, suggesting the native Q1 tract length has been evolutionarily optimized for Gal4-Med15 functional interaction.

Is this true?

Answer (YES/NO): NO